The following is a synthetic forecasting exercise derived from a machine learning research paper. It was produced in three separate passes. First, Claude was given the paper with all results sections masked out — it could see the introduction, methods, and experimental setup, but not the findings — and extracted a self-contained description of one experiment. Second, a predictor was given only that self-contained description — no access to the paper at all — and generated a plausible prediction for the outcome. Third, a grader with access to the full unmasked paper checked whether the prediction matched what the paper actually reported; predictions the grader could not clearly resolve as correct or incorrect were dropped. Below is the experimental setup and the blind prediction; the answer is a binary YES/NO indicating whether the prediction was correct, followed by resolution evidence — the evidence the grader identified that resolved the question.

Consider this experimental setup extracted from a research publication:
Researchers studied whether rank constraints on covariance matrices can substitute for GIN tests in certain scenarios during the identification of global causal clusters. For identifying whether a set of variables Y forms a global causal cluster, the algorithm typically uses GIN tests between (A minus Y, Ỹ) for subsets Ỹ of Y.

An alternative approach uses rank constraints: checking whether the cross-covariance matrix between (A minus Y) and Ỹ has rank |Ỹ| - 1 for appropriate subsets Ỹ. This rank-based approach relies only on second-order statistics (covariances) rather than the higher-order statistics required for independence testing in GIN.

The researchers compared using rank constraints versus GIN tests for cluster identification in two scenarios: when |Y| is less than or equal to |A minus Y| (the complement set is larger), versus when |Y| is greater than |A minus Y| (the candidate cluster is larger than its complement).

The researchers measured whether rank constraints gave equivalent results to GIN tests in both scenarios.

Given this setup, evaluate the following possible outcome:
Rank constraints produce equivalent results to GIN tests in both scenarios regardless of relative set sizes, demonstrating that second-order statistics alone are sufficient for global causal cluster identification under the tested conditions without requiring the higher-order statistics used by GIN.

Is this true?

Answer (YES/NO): NO